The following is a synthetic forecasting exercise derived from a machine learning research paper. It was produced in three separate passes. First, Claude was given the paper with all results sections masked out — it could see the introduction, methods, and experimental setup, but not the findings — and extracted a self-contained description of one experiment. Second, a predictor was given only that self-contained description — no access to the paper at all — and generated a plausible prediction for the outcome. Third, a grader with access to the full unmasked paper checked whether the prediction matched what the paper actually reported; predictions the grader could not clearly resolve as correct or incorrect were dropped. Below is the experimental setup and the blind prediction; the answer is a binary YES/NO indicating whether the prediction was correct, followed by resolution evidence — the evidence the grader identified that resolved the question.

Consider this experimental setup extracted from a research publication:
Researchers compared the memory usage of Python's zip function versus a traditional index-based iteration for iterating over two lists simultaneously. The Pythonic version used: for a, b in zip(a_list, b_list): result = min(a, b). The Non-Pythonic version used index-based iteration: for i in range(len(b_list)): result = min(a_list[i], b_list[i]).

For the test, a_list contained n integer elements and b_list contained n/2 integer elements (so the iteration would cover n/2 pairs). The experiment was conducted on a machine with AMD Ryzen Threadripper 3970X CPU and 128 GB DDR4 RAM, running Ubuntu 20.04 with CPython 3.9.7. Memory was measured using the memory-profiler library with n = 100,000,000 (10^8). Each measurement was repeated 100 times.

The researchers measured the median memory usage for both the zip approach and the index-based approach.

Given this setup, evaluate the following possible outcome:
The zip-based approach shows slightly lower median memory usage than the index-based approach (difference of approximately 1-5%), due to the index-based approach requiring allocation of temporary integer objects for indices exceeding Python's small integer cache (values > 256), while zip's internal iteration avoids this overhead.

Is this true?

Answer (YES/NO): NO